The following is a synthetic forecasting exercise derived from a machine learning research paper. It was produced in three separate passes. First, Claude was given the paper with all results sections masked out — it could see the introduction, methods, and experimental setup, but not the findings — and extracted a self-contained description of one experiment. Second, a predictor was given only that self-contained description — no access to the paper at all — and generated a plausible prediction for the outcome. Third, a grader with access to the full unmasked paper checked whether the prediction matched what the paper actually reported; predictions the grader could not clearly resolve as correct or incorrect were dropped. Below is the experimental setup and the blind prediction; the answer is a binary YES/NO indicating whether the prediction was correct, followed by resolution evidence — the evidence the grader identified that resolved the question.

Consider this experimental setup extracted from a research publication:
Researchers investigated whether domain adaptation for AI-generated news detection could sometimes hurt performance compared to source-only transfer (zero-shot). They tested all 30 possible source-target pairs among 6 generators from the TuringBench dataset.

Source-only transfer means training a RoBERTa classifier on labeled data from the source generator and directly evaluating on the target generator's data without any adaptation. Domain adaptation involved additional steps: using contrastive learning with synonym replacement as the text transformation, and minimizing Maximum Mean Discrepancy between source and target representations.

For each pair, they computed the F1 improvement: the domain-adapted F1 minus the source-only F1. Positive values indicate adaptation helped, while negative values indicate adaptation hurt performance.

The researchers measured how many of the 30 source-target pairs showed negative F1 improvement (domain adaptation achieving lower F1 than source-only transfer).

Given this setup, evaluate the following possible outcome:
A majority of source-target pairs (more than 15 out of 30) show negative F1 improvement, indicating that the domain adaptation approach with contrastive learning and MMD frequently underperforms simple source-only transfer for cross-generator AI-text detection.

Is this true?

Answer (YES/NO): NO